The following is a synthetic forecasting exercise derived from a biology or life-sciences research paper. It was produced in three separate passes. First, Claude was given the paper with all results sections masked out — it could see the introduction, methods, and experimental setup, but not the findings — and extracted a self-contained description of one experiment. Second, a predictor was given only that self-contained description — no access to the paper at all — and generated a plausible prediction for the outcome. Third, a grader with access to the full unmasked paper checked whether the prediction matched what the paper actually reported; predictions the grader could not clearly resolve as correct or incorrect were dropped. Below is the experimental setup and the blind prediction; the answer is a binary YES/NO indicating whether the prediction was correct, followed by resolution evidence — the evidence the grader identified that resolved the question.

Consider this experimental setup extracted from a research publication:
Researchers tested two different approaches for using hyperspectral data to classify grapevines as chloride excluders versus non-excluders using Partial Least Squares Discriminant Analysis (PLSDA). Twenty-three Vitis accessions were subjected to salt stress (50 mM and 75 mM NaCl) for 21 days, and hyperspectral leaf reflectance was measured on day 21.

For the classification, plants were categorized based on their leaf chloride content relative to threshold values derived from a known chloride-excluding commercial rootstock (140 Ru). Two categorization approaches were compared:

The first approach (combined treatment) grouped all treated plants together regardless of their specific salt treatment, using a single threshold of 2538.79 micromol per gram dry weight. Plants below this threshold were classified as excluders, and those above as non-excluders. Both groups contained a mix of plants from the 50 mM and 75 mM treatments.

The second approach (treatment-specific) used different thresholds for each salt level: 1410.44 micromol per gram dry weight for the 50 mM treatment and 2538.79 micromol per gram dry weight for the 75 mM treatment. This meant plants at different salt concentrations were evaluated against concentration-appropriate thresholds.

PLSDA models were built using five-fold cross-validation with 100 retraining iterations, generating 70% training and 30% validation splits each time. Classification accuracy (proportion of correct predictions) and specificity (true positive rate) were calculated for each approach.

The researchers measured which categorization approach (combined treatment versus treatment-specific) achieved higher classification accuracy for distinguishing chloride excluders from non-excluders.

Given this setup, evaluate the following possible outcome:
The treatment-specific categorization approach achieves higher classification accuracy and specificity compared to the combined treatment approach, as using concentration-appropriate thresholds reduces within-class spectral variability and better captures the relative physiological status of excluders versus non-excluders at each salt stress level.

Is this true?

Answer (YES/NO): YES